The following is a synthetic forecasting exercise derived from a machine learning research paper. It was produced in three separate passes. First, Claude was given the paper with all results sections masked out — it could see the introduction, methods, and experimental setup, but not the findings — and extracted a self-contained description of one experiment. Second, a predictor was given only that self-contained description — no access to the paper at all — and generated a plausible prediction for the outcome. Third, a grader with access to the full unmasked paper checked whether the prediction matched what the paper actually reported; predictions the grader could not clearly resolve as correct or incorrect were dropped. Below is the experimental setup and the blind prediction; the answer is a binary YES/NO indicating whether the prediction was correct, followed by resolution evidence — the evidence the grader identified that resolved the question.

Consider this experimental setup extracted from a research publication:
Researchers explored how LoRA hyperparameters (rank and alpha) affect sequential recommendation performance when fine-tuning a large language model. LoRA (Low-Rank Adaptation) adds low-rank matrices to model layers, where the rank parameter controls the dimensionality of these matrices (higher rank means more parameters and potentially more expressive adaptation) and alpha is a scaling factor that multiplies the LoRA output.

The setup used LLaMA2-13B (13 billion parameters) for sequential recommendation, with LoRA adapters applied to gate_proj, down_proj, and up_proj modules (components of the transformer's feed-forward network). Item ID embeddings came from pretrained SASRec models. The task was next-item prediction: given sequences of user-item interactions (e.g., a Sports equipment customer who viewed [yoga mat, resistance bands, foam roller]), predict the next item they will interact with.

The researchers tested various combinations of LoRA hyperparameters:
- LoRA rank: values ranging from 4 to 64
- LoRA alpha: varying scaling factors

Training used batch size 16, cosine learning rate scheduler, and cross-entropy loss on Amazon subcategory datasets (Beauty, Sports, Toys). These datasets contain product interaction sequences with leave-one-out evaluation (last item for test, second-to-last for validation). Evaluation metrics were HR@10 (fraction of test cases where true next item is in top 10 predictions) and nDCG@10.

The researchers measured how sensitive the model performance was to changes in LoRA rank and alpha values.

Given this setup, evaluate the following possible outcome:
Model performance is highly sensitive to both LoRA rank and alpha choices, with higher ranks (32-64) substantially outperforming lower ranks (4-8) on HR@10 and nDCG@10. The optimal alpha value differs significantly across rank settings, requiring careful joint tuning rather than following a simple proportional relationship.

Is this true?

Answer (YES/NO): NO